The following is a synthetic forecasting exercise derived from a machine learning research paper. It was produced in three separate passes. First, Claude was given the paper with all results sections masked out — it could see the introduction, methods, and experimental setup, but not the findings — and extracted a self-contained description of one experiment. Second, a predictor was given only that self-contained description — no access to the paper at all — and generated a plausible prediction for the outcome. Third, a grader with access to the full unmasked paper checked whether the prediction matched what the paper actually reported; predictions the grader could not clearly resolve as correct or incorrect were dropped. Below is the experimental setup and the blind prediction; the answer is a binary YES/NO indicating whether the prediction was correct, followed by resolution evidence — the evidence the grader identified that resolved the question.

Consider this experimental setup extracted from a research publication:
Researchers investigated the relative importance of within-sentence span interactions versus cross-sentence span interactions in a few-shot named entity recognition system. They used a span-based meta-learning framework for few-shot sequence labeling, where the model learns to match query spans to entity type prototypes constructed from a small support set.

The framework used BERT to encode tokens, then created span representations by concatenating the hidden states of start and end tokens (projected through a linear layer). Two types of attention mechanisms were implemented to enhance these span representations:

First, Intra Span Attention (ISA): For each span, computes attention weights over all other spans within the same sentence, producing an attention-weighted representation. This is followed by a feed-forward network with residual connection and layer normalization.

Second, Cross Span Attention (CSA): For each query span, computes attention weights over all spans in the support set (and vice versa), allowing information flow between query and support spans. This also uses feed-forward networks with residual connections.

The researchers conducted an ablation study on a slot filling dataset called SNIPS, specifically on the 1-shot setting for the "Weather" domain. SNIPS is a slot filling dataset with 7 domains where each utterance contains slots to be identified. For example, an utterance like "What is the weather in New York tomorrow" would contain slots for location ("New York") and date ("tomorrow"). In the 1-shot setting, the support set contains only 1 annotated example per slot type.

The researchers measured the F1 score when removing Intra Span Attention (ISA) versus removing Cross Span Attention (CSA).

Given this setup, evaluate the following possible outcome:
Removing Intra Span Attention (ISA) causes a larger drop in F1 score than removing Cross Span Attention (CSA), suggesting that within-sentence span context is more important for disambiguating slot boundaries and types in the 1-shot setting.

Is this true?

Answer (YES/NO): NO